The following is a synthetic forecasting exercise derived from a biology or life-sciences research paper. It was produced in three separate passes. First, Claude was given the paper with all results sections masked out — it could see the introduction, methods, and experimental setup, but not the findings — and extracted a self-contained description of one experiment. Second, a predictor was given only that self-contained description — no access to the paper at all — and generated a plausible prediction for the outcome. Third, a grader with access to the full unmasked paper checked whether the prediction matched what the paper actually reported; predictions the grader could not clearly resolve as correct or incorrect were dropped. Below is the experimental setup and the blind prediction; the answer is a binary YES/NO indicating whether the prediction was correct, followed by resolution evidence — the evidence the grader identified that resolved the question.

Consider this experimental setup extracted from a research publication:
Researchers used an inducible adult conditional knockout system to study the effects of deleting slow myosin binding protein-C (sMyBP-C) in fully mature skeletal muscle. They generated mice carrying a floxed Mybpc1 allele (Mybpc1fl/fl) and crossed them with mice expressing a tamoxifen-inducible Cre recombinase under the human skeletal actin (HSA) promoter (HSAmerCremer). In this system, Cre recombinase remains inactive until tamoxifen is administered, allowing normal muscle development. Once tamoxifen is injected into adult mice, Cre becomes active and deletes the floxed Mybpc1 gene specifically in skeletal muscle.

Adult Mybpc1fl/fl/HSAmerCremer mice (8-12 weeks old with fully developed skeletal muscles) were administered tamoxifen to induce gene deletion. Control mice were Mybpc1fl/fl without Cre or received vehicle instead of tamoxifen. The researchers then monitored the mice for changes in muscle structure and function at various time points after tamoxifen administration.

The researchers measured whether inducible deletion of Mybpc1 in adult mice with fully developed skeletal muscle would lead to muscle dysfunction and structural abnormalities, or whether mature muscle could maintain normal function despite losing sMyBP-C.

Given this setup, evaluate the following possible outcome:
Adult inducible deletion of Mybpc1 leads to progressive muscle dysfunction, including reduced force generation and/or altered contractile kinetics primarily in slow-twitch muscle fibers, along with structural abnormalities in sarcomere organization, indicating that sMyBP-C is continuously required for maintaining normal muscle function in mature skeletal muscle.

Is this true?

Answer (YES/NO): YES